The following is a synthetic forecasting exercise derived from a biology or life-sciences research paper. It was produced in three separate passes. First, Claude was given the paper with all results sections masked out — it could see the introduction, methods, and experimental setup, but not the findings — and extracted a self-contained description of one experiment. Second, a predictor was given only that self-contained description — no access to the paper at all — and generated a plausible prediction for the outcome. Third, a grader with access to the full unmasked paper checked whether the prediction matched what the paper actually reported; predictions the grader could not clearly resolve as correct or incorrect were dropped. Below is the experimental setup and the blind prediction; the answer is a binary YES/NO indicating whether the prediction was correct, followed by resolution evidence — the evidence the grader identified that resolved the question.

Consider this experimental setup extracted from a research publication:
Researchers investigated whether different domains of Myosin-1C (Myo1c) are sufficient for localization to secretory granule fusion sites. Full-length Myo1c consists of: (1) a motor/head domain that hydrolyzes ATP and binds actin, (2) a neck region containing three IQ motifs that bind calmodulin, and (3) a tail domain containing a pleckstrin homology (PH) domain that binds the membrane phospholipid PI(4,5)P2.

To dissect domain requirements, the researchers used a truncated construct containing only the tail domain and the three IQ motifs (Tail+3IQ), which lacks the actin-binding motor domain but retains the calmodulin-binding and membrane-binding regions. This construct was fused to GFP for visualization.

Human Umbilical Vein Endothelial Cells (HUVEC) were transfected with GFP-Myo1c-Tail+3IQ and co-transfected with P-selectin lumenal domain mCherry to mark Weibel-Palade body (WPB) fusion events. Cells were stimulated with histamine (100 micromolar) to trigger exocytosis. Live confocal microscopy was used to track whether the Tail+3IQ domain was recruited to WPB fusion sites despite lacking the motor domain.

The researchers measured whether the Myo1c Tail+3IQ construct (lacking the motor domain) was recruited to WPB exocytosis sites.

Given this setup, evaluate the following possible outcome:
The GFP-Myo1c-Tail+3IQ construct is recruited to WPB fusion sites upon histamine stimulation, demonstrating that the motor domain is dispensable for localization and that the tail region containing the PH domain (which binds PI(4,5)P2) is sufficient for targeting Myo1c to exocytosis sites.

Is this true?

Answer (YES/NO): YES